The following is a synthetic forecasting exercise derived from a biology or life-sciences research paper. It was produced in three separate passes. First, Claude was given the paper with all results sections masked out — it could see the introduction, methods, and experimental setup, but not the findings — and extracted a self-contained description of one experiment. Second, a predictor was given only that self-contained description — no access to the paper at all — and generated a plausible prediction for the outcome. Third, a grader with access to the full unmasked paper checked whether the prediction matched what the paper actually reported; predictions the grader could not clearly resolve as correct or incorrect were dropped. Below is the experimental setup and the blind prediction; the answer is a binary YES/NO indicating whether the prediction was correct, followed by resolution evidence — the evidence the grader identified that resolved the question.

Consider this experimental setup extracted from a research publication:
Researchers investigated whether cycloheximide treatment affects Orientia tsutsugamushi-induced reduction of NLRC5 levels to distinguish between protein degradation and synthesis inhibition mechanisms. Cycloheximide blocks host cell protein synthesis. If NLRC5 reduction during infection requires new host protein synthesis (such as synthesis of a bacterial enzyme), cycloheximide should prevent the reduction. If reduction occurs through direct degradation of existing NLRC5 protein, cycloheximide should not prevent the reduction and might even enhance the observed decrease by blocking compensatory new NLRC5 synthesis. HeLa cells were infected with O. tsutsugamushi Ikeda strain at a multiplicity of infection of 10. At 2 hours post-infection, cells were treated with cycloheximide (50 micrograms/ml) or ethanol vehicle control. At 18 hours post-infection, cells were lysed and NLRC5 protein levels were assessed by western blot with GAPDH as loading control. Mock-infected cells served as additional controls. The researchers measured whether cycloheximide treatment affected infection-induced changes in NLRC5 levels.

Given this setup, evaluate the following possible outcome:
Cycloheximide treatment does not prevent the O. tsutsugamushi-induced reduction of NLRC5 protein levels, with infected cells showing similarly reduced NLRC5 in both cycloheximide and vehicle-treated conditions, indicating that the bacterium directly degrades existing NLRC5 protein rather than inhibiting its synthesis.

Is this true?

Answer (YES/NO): NO